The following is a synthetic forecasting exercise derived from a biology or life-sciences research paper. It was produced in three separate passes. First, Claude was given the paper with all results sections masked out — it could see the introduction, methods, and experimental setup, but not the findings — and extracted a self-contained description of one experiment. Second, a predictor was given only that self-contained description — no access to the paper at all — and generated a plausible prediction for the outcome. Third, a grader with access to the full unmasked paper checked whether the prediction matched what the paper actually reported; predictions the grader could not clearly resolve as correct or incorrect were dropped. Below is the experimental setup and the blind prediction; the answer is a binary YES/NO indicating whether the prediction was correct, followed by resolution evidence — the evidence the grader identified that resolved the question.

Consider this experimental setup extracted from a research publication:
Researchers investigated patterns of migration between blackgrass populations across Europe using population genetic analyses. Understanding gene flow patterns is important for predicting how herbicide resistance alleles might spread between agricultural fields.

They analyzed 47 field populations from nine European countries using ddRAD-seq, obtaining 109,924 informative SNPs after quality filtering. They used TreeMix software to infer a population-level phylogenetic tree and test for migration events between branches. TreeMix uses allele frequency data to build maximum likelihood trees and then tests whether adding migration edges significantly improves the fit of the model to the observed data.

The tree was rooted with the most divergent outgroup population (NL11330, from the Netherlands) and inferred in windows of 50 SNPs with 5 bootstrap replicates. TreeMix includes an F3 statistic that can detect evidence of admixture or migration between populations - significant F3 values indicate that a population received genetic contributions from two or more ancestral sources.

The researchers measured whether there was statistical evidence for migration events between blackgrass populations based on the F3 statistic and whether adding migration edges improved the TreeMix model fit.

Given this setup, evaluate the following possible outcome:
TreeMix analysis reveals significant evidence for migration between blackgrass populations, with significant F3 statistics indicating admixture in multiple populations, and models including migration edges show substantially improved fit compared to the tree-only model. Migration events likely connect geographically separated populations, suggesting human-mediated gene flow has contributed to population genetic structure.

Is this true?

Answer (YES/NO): NO